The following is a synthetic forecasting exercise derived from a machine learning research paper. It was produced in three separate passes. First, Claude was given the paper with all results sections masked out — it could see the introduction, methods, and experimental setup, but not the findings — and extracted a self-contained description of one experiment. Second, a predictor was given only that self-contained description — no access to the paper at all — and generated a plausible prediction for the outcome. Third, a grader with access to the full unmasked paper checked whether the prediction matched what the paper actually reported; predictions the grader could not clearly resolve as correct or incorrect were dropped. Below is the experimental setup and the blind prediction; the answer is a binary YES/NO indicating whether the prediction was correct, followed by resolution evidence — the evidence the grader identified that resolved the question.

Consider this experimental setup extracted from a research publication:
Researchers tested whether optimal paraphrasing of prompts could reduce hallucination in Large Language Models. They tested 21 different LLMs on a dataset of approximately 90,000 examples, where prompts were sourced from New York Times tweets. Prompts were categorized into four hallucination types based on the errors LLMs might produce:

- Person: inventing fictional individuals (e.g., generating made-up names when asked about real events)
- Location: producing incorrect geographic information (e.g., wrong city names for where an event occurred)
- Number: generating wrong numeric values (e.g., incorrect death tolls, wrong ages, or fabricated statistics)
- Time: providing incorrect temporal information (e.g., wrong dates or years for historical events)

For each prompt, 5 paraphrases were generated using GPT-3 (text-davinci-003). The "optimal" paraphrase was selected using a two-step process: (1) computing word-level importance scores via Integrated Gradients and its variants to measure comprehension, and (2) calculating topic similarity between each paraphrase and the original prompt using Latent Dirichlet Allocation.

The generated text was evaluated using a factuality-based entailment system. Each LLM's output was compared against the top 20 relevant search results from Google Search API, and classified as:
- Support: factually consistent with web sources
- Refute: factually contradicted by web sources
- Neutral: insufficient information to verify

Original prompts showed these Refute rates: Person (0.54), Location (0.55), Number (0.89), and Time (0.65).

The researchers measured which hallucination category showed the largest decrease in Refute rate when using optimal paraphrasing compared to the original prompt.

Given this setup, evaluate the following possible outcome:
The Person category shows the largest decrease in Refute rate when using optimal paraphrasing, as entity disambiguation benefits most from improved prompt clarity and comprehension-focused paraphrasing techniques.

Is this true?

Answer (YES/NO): NO